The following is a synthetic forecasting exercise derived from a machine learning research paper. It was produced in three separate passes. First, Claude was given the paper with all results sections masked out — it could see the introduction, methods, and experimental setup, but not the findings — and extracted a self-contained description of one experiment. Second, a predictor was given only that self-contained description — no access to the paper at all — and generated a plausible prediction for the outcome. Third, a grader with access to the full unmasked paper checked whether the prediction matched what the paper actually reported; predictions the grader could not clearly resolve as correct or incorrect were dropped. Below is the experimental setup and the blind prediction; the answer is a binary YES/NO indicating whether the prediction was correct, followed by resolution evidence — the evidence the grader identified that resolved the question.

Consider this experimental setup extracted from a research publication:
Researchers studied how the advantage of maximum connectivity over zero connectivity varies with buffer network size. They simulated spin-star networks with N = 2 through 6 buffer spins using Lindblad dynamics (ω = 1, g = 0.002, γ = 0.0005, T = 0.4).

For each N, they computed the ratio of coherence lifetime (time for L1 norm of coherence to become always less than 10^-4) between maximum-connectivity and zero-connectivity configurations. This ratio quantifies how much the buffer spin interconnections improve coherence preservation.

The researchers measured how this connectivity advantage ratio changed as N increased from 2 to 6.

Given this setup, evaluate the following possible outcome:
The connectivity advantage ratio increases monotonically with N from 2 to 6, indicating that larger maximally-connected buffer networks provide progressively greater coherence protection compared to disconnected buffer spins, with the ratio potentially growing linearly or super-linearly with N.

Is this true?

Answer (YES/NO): NO